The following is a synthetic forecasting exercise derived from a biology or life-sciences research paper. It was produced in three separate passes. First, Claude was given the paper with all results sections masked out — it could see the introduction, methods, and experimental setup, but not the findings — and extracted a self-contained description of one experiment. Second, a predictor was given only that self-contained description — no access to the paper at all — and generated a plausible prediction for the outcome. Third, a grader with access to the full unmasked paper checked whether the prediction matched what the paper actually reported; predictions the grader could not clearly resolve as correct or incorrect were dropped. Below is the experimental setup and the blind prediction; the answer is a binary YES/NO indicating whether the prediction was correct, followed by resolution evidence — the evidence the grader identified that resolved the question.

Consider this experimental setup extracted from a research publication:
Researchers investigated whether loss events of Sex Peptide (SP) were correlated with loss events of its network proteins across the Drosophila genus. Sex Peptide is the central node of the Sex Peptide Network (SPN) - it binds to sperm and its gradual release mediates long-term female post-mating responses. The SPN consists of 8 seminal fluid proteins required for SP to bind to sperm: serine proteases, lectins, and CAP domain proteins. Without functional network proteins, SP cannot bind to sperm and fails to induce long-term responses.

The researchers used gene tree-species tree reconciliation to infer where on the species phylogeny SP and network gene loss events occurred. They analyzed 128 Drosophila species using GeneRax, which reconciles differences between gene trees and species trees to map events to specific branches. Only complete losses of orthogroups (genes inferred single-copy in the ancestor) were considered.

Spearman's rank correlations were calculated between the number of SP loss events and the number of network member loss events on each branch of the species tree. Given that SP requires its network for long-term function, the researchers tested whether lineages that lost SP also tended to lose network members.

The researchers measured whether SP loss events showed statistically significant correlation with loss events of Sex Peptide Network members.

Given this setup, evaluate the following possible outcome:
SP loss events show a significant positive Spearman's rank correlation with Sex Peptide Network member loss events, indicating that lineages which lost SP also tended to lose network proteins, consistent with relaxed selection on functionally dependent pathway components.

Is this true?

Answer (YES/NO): NO